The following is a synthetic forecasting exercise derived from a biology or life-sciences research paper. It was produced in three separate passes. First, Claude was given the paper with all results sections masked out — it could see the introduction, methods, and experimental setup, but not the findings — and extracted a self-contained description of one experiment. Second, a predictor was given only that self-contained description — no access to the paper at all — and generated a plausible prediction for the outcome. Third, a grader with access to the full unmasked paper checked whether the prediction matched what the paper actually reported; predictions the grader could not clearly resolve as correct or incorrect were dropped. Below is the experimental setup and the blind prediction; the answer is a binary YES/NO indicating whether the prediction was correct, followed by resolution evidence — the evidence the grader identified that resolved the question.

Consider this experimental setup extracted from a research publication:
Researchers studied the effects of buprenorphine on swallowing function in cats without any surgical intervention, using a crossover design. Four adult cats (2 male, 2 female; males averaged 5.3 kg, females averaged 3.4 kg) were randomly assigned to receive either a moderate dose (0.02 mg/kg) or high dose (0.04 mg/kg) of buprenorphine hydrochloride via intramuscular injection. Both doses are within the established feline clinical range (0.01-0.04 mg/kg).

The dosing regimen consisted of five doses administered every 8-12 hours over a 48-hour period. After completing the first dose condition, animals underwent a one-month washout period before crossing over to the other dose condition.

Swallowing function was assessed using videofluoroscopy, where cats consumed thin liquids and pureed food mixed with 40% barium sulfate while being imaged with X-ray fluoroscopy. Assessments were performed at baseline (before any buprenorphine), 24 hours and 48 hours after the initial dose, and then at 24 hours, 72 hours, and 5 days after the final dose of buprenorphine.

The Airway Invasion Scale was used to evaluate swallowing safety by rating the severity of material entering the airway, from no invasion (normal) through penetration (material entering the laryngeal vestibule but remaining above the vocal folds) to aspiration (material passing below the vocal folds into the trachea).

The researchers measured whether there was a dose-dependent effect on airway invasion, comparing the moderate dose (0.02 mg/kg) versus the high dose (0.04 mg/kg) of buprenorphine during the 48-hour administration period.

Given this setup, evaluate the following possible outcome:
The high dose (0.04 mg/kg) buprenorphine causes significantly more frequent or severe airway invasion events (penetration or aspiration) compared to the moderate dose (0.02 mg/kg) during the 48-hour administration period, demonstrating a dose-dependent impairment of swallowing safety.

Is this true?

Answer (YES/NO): NO